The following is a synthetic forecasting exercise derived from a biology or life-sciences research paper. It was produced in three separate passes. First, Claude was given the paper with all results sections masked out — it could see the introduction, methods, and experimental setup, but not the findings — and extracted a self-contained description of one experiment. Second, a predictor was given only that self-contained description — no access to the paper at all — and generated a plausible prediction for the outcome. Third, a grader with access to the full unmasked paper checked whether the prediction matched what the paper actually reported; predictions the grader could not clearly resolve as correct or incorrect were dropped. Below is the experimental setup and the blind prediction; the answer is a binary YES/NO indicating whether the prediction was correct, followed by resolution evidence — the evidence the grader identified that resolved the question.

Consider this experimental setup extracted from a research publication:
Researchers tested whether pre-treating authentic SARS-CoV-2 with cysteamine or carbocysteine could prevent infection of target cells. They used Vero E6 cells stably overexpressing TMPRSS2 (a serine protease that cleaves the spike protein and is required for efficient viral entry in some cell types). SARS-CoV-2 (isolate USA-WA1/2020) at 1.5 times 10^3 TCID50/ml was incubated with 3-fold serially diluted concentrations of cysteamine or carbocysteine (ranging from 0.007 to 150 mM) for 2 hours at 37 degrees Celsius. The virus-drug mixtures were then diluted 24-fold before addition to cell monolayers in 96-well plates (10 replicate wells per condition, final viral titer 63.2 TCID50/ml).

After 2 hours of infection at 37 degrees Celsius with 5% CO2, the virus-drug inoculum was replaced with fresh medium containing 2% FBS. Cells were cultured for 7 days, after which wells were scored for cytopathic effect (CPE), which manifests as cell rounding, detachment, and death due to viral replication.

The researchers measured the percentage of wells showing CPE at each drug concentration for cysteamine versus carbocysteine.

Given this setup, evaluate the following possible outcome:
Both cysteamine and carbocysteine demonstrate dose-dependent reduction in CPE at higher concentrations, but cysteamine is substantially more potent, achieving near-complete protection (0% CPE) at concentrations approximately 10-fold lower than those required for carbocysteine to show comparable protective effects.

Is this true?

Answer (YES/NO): NO